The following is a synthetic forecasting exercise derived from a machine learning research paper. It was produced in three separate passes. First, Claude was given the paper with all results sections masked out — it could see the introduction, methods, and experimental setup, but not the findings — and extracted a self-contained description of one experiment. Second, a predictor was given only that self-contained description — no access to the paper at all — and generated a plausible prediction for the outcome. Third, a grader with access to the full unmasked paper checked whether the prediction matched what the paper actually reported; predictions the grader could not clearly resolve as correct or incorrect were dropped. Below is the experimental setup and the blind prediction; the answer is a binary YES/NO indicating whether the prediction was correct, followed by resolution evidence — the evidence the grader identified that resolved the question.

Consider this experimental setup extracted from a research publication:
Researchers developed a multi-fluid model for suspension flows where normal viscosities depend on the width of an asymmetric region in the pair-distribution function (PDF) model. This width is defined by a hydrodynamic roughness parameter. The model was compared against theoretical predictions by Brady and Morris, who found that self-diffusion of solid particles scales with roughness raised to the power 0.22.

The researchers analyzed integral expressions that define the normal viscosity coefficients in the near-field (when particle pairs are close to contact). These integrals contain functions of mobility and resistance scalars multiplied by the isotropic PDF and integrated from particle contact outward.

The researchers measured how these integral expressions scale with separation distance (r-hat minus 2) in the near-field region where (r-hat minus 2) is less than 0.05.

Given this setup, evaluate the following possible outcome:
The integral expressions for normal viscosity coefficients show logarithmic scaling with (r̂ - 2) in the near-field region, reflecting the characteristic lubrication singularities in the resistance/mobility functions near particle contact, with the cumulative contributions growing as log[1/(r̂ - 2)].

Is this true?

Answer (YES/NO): NO